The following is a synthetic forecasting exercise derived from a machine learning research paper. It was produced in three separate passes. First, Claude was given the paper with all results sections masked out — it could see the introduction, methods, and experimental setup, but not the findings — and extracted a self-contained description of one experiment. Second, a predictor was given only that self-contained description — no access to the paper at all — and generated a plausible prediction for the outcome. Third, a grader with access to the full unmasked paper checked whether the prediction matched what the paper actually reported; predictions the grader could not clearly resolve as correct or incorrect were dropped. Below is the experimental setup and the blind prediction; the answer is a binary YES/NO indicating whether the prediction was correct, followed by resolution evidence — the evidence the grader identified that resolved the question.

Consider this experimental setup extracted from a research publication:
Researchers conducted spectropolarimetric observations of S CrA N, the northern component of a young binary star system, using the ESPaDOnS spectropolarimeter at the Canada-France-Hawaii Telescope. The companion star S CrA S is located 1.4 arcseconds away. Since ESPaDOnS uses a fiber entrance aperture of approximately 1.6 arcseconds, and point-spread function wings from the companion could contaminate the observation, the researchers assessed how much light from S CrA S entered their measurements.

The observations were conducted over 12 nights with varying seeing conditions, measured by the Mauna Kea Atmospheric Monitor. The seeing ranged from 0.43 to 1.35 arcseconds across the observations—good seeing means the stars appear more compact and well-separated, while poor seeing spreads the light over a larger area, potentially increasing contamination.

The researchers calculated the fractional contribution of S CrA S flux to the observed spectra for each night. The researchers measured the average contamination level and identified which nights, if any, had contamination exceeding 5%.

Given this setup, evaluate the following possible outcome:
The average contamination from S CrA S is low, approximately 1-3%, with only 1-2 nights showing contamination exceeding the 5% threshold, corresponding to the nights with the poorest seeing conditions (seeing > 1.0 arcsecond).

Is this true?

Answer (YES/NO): NO